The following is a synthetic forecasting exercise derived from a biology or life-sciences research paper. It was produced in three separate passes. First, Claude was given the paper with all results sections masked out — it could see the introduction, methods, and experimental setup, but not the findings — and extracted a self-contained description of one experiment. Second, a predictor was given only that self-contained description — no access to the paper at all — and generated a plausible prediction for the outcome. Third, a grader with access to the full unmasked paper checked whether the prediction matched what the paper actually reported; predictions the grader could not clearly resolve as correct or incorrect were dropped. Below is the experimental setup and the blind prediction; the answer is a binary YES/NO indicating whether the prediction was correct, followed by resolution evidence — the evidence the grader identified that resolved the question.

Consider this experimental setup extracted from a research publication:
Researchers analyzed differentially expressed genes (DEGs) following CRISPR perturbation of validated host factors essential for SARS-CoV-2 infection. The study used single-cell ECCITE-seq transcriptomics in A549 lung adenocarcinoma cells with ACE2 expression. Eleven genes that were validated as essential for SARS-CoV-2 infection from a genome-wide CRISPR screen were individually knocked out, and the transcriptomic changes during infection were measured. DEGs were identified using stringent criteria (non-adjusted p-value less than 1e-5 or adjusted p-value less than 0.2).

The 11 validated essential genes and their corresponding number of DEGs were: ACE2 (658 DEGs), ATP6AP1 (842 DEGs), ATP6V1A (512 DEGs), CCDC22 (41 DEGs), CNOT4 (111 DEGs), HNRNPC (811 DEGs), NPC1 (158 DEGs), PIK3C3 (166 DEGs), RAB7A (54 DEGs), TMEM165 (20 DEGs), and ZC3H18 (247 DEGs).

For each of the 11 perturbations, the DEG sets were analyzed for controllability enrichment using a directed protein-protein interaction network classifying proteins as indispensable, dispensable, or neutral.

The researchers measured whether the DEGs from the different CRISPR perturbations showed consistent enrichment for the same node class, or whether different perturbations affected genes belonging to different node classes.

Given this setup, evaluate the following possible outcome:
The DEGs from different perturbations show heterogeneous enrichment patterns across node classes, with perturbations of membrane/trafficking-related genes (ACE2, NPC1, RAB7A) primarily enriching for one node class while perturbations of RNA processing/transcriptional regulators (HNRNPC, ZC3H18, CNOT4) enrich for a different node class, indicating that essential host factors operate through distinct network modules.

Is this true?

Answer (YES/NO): NO